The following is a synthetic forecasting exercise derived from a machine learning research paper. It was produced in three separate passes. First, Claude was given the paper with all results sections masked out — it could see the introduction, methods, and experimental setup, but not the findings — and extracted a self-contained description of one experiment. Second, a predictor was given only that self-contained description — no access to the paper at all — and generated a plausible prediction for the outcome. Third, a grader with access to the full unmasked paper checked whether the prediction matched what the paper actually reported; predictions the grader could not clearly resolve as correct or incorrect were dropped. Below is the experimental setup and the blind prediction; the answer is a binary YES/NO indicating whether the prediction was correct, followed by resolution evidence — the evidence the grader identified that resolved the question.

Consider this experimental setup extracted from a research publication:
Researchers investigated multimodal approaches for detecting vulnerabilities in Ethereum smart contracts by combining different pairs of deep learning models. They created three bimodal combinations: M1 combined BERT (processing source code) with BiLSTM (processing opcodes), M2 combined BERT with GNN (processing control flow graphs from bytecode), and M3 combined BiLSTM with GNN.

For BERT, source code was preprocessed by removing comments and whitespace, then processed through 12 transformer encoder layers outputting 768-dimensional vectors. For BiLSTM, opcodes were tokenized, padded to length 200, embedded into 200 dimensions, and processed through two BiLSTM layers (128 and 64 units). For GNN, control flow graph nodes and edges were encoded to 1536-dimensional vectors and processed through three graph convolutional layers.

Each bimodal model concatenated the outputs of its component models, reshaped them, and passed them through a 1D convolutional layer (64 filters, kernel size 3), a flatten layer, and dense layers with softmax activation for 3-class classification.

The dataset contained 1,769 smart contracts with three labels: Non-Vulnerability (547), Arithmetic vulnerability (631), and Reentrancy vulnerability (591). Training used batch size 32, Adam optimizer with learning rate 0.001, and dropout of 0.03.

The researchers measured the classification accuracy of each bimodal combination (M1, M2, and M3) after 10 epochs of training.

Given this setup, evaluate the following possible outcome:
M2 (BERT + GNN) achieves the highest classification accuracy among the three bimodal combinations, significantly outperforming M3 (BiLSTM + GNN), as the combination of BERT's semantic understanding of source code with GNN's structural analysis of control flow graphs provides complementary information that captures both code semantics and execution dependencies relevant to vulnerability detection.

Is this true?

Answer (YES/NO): NO